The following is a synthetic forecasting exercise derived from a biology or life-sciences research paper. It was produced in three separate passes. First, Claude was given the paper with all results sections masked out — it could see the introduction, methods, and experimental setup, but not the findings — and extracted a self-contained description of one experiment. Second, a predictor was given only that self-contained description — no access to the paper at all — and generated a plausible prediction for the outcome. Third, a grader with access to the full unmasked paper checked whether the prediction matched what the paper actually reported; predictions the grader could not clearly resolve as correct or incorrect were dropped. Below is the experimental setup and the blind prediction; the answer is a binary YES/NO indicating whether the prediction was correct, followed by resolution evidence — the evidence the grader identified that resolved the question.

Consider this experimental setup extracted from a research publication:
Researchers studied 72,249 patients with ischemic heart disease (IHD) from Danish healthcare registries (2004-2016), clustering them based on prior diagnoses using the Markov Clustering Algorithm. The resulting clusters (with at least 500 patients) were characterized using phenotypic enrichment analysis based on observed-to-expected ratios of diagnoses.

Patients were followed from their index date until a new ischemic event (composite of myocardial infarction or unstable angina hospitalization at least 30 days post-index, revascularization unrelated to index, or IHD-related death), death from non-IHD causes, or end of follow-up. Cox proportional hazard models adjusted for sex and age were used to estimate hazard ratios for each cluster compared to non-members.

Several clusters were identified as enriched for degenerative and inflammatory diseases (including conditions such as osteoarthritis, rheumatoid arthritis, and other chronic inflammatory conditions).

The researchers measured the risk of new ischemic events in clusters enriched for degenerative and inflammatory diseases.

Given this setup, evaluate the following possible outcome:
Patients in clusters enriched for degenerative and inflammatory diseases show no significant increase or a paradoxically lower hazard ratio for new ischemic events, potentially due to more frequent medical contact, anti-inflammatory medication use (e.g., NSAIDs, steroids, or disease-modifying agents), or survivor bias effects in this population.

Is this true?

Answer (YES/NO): YES